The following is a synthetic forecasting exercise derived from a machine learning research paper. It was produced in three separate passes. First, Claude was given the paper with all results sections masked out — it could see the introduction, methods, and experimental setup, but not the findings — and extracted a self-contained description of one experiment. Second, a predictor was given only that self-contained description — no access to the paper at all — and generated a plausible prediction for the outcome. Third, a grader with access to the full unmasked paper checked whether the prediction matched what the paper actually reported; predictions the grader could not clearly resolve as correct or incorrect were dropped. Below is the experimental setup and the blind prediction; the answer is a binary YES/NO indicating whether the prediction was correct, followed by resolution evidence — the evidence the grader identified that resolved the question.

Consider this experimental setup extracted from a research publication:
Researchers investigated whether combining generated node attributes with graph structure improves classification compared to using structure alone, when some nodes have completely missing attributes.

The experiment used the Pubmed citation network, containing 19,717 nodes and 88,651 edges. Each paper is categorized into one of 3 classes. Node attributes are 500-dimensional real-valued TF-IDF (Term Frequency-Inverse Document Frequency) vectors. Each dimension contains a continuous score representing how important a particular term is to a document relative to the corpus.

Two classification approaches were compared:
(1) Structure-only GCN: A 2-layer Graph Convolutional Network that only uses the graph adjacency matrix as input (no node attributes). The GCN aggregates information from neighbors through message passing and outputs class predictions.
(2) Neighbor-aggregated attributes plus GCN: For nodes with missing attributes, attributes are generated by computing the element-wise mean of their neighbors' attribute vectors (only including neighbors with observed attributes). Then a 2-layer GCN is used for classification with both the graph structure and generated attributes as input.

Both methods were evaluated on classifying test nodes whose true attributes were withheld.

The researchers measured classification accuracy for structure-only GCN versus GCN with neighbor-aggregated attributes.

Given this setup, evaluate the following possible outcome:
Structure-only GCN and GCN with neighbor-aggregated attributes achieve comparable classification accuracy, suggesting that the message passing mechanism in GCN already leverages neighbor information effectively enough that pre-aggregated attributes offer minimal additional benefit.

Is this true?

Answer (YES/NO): NO